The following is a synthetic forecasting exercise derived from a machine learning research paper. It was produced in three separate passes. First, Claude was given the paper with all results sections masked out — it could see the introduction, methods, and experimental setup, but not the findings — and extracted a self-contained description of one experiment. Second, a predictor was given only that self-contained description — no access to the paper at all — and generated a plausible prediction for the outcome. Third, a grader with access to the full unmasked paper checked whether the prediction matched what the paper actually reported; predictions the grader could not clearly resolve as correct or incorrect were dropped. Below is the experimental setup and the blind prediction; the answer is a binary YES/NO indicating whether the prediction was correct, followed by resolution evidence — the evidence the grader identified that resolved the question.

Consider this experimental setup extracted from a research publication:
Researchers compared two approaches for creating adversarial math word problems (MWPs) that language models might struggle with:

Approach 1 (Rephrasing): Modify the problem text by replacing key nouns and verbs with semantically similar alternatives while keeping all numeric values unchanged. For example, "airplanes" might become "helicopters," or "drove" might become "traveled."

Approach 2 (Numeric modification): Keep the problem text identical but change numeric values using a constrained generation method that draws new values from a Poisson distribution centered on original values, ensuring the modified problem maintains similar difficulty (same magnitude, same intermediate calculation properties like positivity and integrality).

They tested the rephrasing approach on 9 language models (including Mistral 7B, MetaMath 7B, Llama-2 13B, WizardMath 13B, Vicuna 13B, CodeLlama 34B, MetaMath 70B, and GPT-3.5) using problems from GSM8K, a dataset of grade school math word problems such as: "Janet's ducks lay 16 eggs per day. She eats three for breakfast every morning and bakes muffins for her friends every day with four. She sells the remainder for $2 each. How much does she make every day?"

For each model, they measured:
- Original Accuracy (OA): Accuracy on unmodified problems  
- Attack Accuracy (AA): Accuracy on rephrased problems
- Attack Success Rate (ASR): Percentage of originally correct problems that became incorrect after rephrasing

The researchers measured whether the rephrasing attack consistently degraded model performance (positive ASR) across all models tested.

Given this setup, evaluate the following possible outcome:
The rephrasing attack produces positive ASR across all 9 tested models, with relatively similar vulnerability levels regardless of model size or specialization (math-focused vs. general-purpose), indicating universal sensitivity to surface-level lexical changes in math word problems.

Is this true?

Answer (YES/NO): NO